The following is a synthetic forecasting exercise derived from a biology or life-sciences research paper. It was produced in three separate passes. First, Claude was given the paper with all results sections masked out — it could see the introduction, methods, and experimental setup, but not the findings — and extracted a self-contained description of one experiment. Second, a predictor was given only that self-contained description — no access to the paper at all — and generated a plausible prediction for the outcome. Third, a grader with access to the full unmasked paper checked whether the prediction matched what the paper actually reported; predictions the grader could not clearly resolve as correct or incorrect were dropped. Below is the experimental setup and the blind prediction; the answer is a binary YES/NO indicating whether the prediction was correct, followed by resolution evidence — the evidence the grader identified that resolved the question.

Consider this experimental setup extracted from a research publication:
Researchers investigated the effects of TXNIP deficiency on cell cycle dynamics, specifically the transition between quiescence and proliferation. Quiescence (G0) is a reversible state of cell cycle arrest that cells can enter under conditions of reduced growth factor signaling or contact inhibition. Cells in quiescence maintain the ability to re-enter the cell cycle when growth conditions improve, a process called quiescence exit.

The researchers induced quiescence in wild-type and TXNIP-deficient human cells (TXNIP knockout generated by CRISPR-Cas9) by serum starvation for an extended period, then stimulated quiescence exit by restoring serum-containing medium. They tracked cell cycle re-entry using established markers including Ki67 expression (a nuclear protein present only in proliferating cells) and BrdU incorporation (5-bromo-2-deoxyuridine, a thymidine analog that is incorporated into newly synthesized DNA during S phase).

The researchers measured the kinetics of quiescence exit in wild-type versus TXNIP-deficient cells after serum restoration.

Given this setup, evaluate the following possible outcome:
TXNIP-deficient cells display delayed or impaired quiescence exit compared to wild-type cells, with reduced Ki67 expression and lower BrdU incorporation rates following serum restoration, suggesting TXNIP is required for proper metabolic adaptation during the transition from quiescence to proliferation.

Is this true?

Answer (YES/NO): NO